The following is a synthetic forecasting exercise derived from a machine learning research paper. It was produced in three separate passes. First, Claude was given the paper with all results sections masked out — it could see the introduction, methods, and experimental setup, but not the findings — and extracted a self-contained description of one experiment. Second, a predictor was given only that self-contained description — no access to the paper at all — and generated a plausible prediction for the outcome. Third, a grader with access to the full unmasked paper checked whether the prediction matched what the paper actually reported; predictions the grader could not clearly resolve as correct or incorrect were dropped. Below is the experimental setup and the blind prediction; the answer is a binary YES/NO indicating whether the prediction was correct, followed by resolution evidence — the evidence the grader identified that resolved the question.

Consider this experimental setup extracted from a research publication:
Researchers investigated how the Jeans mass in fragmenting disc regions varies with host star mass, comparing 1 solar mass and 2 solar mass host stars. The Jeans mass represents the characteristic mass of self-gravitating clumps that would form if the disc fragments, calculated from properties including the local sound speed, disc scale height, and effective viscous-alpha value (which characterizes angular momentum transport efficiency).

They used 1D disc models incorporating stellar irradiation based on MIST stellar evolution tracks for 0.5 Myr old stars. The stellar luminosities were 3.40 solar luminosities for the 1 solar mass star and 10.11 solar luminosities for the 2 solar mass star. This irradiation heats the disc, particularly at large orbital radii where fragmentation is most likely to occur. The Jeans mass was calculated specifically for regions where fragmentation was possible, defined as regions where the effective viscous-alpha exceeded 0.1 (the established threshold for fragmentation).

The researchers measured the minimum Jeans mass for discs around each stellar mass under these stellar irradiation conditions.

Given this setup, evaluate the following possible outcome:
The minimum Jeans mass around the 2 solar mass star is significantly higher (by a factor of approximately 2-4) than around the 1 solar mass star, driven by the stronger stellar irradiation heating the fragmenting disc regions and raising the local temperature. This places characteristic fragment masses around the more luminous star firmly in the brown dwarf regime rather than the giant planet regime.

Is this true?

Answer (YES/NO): NO